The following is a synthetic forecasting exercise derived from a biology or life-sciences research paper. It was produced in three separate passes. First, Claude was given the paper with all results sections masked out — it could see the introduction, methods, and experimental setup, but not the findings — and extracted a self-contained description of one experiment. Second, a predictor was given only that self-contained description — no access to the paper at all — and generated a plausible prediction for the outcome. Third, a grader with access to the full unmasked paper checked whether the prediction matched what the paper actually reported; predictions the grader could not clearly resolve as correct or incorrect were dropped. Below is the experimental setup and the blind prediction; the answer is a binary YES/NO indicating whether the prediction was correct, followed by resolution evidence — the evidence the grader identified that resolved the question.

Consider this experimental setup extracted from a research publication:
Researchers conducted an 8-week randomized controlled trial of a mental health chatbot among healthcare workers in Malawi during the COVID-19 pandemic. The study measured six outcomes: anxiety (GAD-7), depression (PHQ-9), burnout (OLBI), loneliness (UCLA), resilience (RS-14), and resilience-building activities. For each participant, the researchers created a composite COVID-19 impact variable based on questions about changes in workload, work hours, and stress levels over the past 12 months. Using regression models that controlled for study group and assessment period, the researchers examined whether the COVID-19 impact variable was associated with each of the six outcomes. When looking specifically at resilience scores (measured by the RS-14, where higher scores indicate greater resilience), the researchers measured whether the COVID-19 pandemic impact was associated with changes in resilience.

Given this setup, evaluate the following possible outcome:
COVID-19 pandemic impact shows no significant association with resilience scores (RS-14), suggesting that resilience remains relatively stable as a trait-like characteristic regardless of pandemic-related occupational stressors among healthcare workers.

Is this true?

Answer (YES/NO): NO